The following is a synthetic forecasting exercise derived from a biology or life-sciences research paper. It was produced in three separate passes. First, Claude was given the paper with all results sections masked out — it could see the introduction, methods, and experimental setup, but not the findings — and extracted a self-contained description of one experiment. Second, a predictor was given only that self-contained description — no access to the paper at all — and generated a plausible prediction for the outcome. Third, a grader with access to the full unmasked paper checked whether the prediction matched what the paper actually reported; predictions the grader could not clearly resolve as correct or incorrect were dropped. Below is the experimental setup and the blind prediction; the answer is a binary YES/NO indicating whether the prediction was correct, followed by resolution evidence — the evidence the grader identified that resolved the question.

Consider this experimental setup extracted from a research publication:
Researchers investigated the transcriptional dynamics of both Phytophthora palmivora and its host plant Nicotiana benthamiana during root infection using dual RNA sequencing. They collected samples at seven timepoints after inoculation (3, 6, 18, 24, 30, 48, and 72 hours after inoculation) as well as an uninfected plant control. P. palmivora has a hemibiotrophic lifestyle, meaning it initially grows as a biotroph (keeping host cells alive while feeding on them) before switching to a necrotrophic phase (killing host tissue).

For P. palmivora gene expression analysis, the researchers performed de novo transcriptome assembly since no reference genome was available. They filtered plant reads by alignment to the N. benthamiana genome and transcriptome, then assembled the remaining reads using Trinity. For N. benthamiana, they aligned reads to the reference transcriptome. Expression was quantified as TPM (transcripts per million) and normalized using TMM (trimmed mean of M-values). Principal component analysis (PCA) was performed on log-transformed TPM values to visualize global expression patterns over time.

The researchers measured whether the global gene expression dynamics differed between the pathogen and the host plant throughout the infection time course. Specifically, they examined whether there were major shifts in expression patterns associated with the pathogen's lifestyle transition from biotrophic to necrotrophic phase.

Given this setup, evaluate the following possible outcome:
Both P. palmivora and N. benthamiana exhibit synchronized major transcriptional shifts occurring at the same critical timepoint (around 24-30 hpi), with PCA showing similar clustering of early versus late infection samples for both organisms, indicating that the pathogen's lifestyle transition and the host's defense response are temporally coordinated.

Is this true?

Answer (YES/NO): NO